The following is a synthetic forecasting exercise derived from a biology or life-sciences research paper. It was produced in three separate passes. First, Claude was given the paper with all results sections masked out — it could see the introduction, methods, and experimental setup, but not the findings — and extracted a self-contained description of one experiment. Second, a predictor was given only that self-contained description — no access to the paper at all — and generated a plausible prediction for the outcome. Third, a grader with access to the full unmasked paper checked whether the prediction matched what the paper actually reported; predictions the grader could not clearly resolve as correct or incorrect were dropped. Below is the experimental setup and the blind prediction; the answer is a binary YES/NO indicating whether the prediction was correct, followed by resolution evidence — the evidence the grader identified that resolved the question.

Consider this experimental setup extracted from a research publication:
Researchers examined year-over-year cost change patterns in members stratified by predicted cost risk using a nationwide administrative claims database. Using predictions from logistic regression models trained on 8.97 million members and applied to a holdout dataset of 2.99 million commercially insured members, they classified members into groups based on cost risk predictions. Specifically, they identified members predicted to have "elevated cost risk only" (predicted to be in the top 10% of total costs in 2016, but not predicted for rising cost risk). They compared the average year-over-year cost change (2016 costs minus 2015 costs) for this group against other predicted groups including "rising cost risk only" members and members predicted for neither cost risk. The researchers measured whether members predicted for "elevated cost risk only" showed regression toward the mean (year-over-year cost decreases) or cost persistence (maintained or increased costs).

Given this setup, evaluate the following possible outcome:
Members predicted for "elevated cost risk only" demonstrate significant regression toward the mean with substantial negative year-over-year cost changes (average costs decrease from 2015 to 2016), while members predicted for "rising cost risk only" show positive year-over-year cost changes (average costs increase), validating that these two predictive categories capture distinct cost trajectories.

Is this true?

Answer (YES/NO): YES